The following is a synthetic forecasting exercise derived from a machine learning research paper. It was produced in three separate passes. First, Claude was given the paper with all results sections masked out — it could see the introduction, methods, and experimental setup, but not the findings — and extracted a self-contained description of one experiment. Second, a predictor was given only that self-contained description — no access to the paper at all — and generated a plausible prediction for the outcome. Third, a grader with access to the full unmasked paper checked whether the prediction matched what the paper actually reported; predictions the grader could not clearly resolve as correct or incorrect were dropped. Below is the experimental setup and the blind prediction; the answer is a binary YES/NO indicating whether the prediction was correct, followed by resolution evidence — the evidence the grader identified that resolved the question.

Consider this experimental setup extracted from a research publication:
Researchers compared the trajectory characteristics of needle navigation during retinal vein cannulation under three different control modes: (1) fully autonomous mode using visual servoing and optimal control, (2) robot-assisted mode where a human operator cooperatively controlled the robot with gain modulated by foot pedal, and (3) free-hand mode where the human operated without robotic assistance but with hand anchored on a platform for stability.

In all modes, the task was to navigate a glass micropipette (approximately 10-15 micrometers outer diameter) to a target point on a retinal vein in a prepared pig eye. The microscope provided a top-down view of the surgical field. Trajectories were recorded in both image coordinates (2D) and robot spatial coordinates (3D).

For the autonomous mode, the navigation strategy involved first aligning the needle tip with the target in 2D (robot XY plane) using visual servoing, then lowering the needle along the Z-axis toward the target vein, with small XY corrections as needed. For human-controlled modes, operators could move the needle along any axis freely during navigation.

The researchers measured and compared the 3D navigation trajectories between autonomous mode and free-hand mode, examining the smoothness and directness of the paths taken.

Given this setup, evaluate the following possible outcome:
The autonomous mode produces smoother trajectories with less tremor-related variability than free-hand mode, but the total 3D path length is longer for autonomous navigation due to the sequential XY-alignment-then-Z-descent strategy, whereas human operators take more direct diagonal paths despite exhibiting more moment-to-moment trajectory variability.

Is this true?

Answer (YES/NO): NO